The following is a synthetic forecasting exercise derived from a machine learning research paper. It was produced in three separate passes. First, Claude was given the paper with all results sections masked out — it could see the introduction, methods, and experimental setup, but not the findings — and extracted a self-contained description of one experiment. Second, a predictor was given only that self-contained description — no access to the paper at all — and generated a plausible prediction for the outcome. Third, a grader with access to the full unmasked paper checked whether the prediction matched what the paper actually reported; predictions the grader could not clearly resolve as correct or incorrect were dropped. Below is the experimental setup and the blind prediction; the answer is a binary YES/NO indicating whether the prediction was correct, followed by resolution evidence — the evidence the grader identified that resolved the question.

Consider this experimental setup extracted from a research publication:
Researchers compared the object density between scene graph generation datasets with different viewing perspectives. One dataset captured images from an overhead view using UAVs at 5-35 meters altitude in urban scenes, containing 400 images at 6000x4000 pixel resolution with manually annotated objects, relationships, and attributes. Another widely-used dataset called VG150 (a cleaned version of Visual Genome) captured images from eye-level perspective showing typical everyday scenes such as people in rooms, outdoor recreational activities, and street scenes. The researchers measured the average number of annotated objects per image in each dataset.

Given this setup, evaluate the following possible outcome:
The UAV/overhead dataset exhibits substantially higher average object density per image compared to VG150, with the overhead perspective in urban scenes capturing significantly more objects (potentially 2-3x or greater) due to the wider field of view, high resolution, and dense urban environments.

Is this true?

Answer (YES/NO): YES